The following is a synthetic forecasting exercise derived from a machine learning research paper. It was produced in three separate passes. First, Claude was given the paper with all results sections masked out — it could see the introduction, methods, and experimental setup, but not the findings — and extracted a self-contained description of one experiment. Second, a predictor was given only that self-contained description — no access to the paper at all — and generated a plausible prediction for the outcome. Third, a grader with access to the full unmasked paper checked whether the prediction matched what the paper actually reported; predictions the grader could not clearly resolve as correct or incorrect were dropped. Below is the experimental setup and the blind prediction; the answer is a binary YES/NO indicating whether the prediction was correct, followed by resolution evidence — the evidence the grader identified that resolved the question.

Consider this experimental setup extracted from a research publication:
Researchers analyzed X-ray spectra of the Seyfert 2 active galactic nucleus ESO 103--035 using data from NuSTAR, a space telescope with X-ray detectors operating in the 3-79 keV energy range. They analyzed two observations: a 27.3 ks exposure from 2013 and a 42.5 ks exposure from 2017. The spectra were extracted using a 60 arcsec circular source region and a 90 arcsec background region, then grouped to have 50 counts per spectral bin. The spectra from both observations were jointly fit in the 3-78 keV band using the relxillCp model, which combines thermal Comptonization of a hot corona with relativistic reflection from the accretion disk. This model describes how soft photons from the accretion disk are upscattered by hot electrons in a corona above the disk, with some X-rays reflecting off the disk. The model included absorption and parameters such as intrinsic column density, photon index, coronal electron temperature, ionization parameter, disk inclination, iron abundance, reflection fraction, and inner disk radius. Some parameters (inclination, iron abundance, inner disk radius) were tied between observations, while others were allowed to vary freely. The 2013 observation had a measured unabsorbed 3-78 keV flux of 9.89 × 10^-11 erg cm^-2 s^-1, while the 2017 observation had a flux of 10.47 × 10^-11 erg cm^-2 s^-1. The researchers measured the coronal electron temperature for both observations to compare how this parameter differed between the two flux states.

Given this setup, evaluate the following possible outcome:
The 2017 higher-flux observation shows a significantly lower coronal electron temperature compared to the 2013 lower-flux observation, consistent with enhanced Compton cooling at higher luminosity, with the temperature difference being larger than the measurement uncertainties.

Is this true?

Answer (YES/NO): NO